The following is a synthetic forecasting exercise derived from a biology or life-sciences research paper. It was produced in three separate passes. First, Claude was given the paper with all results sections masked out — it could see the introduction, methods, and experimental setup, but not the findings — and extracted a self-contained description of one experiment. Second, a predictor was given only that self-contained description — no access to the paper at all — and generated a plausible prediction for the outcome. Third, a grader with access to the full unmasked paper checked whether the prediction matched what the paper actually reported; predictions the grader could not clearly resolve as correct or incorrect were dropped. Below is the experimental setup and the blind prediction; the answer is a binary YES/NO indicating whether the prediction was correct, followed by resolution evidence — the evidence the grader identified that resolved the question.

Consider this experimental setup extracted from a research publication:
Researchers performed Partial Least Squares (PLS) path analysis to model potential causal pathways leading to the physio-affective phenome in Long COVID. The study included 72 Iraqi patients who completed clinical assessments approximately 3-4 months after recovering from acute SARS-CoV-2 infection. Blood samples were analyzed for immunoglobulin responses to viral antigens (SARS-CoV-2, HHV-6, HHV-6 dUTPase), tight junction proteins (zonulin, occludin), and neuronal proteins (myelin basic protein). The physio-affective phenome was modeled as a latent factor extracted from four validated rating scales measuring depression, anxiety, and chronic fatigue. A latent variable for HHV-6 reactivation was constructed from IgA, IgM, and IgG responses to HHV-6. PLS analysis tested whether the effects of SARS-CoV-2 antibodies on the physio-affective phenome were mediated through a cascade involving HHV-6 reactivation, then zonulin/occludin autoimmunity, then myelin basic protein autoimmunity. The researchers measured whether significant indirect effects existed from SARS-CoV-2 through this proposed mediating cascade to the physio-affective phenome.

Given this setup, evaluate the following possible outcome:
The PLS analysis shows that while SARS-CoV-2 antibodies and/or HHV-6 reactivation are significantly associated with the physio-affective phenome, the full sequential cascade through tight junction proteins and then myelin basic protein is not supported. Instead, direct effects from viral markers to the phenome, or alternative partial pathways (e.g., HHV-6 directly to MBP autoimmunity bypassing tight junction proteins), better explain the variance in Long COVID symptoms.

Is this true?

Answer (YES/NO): NO